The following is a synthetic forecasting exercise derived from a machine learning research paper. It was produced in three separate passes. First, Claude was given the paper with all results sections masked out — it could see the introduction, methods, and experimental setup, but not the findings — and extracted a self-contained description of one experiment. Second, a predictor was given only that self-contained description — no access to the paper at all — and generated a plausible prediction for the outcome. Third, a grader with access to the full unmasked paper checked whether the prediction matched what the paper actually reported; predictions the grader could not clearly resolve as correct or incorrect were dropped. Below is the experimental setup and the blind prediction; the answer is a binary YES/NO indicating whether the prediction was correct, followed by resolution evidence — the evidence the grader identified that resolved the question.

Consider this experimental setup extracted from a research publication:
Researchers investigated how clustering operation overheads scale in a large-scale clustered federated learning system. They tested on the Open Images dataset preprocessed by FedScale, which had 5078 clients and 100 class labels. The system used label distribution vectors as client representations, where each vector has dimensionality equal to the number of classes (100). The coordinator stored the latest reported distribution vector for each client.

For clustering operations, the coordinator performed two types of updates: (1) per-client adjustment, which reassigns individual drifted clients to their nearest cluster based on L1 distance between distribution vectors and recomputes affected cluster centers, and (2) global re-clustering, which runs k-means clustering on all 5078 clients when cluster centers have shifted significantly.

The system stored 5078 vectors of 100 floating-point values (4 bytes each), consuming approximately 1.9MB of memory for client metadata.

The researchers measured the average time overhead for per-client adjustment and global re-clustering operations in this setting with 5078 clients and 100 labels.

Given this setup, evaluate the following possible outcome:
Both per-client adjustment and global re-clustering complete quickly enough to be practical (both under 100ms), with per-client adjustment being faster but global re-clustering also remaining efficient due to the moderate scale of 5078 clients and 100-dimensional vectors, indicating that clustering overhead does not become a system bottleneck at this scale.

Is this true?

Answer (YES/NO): NO